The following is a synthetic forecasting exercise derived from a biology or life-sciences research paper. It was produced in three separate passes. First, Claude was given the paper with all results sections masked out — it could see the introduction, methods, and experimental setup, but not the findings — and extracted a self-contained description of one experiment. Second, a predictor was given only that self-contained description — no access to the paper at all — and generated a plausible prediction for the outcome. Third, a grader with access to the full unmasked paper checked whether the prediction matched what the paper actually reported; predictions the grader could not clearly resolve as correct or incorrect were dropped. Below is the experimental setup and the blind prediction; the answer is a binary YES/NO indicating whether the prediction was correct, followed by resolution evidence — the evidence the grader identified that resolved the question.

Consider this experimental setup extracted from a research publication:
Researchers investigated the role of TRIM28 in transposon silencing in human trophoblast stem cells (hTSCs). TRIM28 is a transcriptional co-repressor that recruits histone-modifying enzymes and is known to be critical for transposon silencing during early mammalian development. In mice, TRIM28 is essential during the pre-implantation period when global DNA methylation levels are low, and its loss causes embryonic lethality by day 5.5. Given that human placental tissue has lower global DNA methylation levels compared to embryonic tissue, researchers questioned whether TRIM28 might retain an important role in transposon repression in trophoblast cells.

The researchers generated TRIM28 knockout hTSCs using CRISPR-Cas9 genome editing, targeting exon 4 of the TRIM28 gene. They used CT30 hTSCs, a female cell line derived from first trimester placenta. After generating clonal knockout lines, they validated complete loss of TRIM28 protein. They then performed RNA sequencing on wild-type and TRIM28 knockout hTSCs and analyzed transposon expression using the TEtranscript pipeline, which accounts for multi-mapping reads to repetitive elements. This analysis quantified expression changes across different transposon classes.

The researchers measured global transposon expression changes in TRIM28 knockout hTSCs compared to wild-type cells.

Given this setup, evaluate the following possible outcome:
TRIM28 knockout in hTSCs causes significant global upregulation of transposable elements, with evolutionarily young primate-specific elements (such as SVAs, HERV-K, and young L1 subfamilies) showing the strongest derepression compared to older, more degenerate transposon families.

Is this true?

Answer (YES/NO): NO